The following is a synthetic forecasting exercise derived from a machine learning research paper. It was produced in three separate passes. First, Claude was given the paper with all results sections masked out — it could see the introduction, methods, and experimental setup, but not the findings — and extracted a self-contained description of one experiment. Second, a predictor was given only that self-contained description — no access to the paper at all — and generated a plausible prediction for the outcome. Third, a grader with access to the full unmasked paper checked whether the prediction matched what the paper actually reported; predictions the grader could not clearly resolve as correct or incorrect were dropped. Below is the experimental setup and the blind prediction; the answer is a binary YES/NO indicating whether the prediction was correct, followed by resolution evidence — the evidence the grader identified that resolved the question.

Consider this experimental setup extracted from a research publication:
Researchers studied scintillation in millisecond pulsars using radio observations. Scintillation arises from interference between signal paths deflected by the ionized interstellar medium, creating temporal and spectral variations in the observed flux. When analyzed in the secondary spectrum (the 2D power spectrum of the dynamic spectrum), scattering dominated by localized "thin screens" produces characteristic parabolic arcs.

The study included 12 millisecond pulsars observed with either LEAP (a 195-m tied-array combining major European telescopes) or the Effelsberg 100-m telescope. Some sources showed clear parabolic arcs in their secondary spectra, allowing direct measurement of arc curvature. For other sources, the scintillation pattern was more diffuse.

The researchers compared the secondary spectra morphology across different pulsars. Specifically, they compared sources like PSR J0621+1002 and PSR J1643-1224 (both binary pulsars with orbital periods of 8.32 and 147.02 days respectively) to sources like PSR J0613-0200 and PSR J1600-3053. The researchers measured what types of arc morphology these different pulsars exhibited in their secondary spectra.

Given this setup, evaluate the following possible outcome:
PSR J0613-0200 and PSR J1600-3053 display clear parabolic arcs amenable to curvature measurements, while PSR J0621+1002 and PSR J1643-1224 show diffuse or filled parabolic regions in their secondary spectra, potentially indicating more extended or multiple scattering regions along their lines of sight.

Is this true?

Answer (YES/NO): NO